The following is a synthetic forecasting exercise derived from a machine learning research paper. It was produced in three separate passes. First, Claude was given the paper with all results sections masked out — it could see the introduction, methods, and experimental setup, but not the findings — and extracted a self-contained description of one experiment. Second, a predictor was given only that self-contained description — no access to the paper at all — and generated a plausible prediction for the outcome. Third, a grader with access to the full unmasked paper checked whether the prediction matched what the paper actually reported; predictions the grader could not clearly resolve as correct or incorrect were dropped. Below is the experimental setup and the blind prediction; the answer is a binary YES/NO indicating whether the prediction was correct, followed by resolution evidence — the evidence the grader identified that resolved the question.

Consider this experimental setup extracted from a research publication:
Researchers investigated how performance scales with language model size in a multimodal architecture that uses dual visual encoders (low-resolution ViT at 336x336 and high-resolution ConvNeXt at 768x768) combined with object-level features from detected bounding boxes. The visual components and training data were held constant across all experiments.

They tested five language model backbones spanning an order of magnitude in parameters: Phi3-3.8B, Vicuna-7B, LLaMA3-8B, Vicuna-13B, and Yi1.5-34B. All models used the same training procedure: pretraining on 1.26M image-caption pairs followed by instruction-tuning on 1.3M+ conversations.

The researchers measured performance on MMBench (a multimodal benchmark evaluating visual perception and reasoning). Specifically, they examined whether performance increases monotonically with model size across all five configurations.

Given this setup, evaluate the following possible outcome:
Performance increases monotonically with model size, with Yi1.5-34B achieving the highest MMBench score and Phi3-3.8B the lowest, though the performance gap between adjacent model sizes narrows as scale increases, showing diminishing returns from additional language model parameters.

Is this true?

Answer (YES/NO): NO